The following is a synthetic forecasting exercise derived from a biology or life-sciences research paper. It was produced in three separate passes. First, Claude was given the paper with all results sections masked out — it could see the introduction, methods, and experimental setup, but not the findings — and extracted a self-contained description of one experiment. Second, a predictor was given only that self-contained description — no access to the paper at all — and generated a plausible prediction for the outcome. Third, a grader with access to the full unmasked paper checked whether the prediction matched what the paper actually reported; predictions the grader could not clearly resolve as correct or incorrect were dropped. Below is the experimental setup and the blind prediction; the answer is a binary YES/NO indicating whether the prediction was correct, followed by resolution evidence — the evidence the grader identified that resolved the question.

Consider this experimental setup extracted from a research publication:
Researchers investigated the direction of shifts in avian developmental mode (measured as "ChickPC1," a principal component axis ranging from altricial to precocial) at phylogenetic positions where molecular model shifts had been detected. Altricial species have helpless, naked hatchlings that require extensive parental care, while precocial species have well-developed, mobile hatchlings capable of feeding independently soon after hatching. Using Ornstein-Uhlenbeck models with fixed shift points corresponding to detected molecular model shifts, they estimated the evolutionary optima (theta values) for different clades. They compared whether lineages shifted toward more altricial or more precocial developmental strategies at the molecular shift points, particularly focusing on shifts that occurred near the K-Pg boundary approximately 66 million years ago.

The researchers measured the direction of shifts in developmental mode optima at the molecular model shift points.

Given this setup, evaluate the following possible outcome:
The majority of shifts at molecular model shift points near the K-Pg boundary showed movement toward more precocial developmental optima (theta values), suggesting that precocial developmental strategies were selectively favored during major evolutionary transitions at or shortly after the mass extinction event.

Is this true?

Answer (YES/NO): NO